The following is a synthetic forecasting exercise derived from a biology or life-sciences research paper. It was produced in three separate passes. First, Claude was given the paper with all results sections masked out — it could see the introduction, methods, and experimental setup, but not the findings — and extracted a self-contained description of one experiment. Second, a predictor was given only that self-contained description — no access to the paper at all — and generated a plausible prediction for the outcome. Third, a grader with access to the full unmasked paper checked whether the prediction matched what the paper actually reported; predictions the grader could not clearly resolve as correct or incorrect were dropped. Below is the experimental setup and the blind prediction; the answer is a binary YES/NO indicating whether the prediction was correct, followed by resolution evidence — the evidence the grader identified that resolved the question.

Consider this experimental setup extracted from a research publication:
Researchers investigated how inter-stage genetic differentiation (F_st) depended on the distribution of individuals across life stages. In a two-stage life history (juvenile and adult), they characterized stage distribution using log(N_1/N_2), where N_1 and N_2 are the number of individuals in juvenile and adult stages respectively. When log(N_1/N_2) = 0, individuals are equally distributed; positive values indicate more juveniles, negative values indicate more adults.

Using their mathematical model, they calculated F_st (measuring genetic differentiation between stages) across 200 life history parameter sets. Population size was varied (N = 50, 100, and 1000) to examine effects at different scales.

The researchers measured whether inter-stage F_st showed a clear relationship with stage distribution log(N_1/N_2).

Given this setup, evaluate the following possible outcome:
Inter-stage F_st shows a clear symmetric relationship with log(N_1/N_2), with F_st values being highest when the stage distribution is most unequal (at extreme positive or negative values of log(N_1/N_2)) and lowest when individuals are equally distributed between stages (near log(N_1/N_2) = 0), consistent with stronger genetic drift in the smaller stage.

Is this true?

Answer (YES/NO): YES